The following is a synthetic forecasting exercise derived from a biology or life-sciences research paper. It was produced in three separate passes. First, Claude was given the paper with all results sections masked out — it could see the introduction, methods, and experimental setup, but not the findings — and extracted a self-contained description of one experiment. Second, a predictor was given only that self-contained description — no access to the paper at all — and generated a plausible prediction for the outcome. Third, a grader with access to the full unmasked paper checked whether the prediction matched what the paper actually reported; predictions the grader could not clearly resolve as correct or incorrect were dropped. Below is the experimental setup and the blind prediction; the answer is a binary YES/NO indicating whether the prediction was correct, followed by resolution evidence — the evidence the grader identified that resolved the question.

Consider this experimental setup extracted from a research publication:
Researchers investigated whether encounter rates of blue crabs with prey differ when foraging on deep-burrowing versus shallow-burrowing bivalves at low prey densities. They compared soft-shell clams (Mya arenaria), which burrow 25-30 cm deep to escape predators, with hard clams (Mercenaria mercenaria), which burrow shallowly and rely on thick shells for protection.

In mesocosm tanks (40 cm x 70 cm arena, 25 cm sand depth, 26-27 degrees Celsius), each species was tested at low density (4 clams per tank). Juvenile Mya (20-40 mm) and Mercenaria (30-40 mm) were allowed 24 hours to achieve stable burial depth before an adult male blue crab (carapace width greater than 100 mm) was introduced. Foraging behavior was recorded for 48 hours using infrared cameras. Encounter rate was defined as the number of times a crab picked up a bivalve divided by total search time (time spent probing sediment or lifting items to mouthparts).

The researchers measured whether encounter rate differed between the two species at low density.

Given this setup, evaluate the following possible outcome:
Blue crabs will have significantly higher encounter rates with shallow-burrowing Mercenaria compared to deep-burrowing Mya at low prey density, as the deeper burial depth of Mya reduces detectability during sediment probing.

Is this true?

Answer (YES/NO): NO